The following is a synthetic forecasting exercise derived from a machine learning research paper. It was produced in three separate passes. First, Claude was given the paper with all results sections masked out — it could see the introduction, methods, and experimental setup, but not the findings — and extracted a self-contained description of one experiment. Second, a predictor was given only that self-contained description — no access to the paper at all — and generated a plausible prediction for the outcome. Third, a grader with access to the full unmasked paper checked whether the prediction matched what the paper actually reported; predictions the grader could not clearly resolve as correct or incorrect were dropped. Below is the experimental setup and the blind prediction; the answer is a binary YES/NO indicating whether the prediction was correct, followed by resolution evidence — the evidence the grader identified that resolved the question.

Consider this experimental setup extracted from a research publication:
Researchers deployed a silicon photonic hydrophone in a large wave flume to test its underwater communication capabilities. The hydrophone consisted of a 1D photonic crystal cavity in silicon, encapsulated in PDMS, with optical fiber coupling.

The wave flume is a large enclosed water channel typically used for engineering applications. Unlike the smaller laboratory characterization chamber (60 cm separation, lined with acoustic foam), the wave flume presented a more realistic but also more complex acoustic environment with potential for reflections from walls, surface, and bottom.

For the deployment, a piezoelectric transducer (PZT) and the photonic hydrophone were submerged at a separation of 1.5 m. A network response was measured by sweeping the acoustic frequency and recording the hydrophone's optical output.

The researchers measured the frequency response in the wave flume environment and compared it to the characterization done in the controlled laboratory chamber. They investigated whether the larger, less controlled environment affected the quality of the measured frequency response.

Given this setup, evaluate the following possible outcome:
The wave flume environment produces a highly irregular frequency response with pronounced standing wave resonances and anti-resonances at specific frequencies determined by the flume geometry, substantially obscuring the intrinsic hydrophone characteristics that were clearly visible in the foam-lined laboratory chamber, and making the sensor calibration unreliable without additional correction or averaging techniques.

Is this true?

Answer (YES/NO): NO